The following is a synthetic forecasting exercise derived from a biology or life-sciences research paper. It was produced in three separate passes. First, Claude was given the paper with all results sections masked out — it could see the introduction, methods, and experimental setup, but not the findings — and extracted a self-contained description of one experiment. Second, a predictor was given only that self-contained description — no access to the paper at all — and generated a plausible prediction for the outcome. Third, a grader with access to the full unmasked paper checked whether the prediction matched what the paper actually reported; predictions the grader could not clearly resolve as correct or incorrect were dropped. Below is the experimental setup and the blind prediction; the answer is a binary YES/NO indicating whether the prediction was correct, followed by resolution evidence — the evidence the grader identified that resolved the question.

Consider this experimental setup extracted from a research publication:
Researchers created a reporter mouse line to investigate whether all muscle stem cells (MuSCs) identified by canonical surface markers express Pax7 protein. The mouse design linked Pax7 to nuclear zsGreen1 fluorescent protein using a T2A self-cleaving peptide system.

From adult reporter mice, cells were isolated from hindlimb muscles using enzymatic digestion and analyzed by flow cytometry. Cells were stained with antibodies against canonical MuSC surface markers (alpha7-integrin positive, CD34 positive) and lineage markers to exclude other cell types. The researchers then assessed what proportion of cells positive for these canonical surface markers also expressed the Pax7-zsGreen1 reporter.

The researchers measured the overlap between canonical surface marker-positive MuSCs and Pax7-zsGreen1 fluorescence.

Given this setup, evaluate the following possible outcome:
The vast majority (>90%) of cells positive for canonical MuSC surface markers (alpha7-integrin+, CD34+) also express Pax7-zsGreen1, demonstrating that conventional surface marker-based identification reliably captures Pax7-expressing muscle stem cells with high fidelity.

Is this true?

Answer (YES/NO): YES